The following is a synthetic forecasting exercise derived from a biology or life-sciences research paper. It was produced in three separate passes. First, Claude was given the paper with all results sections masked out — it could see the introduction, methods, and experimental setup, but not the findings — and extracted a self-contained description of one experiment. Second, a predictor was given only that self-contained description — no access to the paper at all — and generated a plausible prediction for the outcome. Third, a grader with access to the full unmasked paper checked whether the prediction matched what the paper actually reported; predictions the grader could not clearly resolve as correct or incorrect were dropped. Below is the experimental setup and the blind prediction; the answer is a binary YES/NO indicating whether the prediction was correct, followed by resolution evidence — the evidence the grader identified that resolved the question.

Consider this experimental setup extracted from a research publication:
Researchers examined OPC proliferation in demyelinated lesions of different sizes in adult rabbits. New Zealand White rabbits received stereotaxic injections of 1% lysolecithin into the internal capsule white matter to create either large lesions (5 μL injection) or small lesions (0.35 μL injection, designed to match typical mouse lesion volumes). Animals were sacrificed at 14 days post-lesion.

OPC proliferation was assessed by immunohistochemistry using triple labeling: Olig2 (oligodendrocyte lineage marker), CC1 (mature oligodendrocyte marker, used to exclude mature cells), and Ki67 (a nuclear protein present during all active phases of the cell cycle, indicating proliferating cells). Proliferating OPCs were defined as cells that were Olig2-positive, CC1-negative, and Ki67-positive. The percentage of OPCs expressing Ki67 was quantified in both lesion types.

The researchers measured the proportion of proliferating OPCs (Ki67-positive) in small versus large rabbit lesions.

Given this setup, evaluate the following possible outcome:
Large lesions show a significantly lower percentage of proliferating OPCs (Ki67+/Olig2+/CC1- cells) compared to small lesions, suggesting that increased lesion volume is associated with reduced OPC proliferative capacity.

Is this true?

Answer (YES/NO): NO